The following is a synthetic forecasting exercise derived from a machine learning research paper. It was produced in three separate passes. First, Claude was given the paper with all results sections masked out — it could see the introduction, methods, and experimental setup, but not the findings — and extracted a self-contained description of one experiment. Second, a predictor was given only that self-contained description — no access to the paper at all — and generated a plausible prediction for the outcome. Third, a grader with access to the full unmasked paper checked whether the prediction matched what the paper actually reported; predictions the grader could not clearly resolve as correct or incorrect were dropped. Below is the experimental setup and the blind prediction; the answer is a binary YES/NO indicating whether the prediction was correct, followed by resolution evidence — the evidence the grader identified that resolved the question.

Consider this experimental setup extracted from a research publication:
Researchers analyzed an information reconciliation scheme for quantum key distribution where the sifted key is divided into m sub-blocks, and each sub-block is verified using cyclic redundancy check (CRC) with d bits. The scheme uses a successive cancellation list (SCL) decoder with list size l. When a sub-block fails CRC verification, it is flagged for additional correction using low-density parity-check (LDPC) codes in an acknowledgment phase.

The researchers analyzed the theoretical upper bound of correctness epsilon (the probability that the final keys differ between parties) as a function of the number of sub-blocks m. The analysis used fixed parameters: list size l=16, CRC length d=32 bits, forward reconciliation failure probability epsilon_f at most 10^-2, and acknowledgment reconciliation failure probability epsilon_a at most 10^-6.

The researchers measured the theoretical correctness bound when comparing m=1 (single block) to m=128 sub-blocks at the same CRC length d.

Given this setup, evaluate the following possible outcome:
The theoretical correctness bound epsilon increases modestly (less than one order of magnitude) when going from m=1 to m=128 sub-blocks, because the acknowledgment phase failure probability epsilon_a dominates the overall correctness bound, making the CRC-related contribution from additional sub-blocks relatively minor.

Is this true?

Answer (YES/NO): YES